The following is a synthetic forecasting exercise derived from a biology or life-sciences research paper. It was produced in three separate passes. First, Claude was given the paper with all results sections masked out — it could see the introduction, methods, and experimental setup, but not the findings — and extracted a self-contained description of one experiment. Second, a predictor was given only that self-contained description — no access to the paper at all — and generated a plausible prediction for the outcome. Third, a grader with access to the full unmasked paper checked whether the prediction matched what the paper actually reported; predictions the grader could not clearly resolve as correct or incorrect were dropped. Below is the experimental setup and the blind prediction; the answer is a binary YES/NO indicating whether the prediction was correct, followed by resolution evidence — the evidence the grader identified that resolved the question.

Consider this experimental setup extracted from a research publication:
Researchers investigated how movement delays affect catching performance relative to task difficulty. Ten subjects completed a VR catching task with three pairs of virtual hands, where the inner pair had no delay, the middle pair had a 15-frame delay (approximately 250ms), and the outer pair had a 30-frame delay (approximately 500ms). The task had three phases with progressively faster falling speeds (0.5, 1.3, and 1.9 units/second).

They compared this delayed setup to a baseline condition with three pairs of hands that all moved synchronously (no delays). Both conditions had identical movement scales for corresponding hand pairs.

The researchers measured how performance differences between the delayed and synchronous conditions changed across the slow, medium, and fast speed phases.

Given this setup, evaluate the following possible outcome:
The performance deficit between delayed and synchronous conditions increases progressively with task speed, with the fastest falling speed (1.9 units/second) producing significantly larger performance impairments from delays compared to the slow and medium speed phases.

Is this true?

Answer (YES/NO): NO